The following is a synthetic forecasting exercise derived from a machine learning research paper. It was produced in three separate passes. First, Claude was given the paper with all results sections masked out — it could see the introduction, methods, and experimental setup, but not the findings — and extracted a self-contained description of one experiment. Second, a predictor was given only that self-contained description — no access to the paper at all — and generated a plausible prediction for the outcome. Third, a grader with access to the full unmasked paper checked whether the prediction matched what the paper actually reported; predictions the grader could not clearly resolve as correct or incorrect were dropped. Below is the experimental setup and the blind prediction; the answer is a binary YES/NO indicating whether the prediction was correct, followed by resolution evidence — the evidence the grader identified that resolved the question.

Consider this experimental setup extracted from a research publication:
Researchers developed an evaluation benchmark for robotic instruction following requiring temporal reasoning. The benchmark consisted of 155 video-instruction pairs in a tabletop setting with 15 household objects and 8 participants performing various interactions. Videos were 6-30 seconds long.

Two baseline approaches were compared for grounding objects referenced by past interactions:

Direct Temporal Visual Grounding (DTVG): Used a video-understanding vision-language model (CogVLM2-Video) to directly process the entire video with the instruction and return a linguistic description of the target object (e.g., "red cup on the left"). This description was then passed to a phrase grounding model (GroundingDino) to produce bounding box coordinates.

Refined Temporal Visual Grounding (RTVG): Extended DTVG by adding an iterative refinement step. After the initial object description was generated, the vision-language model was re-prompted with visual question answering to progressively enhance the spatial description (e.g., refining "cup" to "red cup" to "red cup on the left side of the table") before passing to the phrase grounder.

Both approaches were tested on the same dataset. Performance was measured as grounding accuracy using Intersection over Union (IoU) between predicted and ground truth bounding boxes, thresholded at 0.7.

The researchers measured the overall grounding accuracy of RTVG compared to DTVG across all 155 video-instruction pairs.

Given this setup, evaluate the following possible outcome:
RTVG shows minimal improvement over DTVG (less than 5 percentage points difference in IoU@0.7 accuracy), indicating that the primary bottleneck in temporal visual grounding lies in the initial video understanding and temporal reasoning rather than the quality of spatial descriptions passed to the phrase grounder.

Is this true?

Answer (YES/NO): YES